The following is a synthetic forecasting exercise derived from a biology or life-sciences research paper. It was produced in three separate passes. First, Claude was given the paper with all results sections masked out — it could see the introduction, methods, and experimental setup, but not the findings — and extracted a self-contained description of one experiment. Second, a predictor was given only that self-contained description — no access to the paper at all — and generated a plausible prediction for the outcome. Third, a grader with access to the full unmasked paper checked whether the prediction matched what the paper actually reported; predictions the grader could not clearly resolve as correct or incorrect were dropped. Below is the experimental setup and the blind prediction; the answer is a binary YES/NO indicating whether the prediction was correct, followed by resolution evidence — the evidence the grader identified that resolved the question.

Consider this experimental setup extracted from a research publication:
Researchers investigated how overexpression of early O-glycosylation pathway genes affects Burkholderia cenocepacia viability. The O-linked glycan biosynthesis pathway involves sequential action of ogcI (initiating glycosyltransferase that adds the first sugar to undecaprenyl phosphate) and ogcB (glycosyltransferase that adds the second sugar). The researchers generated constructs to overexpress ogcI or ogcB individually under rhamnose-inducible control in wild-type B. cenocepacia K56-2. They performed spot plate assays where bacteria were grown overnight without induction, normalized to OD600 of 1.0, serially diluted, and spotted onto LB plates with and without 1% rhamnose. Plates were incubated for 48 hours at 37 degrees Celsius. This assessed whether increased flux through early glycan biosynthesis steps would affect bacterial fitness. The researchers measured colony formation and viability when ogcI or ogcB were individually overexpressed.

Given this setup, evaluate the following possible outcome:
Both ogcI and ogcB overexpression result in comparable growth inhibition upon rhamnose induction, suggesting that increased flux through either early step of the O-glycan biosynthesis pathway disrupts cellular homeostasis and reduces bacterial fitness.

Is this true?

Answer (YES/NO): YES